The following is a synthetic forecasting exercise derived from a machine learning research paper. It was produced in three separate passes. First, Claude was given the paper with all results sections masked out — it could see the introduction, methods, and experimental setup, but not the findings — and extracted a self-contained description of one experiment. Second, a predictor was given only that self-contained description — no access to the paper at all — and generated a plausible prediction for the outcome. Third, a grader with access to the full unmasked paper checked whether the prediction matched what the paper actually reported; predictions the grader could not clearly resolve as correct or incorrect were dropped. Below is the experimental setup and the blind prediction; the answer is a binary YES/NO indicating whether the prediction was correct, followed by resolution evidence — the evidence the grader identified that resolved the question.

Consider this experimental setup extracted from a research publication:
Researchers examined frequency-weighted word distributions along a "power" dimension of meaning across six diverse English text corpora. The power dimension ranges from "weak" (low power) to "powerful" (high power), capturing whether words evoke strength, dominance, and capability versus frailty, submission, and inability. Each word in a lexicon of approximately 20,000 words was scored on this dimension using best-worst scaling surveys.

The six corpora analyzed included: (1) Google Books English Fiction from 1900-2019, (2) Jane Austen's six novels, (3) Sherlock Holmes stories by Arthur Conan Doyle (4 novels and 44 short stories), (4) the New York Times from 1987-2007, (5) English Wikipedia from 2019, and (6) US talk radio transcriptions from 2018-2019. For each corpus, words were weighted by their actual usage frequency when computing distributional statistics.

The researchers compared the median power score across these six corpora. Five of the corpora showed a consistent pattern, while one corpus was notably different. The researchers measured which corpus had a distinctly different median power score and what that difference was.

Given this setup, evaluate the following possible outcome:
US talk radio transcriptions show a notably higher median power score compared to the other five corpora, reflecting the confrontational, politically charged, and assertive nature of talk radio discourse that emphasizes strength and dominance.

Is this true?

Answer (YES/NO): NO